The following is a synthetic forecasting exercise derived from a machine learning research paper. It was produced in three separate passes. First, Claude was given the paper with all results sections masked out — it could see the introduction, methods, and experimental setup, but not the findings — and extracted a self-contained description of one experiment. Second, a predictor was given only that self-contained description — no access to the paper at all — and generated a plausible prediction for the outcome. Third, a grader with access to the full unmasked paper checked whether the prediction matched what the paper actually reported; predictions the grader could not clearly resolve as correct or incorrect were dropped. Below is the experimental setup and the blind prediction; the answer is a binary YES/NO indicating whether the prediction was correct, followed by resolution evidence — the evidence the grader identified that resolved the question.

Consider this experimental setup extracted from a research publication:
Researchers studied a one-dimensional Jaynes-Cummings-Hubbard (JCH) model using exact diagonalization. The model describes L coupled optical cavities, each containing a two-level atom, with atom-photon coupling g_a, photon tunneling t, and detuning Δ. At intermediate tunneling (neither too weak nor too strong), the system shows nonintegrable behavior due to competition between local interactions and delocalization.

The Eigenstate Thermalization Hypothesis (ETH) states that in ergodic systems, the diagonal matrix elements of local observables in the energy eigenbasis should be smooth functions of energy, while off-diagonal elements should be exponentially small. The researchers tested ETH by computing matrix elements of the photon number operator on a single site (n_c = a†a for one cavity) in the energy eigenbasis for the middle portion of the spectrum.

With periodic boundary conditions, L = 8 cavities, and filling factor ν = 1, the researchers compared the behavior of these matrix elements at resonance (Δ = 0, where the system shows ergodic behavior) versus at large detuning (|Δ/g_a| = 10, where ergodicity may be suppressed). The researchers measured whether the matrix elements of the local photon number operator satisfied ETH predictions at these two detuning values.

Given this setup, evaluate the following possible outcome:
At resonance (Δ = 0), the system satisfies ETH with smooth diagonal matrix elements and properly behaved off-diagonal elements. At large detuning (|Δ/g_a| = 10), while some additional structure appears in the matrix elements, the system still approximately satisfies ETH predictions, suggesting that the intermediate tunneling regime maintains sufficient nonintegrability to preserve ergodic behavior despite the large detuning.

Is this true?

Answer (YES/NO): NO